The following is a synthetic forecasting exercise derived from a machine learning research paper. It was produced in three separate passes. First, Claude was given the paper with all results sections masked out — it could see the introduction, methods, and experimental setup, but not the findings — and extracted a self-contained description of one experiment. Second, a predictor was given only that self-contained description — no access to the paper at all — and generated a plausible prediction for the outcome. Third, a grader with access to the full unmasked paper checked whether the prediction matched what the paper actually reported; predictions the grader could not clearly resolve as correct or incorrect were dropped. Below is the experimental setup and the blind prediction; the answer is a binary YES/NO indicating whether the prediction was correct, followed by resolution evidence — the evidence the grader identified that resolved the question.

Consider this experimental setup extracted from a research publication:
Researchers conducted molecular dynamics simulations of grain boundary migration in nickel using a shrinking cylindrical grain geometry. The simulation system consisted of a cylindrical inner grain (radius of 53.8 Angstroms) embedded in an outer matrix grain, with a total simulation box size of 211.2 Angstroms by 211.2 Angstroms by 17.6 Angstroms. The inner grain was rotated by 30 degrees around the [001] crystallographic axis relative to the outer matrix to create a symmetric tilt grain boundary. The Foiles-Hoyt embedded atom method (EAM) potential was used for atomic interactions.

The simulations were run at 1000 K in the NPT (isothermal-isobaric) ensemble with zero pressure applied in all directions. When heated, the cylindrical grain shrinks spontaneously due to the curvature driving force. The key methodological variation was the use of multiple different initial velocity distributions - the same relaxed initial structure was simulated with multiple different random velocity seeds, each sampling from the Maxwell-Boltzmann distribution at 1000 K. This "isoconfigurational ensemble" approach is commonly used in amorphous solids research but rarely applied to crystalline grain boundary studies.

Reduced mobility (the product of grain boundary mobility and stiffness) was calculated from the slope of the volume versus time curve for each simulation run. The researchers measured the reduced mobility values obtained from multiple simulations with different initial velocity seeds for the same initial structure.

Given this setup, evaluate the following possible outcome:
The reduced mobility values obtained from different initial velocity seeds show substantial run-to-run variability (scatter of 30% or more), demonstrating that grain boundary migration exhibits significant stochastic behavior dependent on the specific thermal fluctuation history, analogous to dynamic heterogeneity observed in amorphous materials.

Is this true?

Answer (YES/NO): NO